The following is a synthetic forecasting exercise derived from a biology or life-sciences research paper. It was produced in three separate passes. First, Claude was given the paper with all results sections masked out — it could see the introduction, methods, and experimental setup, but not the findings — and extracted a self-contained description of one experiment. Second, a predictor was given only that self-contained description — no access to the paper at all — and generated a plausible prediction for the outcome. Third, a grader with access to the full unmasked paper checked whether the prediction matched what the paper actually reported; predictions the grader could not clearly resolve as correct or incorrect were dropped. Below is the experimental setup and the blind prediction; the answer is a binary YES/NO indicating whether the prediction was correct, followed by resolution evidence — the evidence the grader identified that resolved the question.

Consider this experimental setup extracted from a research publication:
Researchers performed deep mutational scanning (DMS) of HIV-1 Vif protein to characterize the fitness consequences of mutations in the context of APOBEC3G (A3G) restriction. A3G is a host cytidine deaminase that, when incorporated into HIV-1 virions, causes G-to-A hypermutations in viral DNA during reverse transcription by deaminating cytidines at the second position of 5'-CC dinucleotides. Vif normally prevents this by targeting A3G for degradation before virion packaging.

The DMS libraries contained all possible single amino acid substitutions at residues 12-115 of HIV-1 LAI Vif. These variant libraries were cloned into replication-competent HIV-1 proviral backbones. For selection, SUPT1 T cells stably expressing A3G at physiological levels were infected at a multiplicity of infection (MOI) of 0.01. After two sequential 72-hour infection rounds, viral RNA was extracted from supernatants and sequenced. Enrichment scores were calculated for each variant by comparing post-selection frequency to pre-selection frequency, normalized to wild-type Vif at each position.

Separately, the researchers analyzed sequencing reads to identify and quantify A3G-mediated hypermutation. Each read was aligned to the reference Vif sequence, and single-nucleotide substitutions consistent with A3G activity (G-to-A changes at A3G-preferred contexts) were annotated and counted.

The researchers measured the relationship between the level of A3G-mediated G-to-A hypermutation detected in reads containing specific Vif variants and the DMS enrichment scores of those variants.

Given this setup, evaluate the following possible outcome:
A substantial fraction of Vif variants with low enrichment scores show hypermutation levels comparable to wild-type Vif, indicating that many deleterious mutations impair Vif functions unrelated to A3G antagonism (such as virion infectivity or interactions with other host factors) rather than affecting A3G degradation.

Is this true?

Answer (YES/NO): NO